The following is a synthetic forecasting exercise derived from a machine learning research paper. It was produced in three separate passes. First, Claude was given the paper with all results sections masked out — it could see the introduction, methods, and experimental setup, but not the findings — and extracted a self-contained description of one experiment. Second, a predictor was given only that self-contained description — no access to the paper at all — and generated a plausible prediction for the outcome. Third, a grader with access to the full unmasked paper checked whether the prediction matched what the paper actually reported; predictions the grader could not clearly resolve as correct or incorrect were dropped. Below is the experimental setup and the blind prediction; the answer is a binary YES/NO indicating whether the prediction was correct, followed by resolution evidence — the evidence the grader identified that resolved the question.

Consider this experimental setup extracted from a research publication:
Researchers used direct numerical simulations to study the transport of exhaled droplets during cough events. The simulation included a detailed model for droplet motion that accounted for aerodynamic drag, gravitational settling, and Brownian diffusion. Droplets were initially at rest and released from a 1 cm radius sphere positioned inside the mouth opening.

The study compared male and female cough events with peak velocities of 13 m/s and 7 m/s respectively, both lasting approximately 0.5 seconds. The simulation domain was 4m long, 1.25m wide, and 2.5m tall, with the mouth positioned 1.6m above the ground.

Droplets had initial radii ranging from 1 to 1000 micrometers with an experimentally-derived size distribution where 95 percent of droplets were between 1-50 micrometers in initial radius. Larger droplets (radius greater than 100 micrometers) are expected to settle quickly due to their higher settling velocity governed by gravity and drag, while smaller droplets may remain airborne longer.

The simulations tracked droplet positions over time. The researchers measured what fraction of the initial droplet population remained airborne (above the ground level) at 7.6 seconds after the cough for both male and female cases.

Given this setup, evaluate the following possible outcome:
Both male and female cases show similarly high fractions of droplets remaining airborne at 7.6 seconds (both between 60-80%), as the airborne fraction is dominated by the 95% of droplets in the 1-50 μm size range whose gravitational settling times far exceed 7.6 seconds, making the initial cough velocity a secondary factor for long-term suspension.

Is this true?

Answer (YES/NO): NO